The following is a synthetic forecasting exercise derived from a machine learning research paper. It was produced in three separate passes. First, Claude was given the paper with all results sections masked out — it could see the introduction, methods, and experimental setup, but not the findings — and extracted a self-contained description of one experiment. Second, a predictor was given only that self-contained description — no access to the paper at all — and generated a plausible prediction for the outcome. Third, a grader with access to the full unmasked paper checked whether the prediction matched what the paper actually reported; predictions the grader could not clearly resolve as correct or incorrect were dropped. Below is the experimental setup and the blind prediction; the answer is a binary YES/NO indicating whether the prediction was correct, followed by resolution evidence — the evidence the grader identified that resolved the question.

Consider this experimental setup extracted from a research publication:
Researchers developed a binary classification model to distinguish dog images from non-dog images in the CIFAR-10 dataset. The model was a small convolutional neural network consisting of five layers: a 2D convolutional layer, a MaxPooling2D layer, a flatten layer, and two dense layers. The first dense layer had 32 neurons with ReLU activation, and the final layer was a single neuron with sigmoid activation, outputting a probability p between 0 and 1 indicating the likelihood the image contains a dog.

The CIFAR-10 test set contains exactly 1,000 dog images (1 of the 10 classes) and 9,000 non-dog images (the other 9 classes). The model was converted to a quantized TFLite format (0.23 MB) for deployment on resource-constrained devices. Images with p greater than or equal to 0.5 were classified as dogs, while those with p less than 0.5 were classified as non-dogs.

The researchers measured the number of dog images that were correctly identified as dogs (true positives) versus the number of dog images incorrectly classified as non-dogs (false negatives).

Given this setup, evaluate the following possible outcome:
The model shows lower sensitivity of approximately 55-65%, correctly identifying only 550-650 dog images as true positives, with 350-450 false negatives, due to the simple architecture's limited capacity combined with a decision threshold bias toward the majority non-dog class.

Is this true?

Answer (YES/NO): NO